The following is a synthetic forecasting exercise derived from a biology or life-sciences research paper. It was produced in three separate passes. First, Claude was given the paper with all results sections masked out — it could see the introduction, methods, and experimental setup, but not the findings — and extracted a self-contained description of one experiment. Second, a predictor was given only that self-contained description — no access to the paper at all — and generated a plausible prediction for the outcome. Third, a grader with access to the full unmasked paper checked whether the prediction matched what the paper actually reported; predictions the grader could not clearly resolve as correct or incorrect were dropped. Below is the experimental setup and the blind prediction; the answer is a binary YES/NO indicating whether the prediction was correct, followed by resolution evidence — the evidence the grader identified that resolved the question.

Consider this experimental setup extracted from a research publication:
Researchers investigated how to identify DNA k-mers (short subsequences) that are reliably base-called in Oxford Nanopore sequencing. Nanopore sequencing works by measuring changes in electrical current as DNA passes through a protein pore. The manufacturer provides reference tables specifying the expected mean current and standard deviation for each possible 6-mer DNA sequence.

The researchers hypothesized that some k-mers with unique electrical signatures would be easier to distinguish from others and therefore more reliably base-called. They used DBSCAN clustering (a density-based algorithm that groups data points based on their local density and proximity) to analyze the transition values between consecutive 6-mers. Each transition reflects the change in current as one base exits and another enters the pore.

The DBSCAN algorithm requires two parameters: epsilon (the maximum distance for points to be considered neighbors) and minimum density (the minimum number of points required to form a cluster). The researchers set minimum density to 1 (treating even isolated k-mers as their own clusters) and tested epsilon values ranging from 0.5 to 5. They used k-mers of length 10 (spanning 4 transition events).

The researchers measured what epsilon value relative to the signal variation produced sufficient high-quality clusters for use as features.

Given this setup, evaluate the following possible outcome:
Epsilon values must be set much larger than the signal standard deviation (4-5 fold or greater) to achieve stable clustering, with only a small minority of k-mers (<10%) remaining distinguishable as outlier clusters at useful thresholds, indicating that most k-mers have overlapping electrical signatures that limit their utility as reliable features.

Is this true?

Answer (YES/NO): NO